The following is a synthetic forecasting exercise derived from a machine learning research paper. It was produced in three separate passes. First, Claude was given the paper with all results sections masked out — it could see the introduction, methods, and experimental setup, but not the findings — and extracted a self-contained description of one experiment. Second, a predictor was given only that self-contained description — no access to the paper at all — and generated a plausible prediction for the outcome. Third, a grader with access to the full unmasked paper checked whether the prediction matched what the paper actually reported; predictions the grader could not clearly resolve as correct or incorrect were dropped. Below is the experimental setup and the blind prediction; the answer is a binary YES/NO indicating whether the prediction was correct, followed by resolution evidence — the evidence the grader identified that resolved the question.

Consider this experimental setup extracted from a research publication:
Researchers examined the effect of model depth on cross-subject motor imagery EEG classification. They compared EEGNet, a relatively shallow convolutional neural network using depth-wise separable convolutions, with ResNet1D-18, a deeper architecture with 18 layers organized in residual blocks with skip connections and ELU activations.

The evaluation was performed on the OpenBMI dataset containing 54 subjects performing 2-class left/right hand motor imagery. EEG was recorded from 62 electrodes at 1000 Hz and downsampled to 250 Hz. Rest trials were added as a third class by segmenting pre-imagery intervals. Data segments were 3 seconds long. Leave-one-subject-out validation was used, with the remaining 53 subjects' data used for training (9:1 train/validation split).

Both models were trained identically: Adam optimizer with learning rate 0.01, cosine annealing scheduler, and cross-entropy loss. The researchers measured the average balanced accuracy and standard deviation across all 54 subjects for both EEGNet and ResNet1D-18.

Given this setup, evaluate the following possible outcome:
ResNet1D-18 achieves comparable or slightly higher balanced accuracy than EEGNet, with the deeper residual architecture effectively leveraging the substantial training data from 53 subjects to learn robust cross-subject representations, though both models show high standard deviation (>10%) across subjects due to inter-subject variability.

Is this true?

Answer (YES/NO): NO